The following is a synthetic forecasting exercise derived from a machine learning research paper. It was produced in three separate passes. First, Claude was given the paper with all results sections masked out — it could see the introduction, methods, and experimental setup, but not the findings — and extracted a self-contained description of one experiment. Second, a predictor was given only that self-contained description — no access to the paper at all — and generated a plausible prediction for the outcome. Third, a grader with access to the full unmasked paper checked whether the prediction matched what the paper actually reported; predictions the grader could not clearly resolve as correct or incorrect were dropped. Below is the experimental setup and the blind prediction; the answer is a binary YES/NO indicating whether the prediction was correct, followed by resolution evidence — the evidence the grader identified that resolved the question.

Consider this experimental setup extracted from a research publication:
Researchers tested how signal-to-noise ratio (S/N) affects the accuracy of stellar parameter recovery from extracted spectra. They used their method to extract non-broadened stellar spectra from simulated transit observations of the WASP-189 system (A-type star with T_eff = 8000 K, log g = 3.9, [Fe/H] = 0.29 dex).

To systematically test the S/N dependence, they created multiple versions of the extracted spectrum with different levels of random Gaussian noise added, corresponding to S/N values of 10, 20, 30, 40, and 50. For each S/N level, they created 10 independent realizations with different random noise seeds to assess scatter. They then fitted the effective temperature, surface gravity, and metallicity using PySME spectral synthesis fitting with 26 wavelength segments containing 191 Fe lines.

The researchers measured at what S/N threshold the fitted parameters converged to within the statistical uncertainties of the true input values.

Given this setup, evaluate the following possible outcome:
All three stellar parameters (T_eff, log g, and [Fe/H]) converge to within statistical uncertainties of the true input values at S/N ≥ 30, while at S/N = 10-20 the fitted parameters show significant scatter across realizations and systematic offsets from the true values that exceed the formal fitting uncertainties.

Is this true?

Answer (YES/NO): NO